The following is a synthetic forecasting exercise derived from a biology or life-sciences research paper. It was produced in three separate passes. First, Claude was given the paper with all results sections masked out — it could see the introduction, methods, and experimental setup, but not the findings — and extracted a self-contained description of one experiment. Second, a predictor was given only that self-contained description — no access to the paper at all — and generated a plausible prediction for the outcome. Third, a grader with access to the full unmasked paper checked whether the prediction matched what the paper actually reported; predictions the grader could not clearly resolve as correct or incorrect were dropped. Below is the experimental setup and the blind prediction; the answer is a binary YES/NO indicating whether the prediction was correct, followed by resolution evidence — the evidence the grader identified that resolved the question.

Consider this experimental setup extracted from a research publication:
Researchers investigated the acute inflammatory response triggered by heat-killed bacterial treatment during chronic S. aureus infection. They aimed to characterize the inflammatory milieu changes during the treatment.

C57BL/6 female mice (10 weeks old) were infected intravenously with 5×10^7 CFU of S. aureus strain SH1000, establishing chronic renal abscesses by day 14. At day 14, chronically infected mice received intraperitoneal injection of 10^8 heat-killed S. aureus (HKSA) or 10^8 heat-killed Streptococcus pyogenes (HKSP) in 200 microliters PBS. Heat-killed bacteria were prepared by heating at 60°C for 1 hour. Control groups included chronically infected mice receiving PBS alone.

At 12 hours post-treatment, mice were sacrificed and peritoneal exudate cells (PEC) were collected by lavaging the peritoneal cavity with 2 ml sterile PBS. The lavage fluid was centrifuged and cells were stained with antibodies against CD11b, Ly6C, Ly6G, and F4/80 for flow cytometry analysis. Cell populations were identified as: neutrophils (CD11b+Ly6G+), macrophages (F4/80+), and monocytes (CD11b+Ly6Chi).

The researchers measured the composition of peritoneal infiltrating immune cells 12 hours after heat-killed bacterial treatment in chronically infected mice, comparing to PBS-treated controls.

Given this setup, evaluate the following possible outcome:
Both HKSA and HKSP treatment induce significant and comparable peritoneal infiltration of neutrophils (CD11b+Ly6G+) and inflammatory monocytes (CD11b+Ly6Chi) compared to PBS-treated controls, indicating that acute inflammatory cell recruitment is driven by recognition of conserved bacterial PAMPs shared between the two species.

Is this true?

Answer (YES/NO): NO